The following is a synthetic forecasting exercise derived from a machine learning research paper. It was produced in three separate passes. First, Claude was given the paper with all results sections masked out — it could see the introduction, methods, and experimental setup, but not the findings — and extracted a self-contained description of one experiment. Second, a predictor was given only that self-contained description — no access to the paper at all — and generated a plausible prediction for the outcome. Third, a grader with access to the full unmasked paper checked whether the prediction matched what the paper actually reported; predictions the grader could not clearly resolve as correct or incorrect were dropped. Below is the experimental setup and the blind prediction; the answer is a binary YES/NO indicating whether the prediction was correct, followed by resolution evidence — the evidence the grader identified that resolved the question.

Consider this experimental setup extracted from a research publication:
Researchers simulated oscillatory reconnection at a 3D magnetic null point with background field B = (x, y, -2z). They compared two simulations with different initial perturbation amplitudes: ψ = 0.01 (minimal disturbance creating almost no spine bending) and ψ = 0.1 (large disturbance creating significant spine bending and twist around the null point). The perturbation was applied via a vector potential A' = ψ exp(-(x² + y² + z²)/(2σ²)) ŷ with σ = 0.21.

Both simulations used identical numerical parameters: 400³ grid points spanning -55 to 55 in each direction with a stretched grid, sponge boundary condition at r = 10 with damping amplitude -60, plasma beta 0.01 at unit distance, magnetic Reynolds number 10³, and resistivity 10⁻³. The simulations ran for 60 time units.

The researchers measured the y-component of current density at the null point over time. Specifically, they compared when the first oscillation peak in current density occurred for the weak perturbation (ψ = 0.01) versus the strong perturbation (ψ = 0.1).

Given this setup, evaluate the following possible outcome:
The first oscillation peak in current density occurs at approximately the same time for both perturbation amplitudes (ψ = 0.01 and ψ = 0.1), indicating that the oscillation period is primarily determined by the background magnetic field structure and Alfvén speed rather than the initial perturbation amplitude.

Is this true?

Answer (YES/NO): NO